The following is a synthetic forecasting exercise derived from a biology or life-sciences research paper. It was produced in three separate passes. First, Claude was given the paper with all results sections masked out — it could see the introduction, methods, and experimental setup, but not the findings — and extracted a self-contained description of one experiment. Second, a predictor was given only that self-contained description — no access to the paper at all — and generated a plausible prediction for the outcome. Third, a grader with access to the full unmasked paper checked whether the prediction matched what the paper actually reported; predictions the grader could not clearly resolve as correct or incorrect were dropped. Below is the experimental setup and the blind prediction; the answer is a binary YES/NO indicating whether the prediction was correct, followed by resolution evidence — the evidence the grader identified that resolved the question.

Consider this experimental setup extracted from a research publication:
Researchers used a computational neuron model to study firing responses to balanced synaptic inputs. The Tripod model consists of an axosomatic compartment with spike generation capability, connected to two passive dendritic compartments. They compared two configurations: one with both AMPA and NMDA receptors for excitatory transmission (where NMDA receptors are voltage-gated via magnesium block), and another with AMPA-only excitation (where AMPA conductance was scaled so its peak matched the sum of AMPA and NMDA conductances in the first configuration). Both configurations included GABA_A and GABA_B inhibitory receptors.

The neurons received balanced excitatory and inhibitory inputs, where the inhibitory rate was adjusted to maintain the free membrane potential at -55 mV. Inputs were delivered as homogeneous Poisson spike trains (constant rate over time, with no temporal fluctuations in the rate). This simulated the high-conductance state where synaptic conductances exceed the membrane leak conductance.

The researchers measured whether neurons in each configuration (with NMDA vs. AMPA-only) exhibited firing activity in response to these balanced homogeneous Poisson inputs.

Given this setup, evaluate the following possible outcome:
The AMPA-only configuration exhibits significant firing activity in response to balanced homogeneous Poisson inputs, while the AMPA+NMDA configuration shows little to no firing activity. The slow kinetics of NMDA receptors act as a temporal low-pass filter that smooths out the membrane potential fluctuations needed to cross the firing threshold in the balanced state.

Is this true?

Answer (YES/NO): NO